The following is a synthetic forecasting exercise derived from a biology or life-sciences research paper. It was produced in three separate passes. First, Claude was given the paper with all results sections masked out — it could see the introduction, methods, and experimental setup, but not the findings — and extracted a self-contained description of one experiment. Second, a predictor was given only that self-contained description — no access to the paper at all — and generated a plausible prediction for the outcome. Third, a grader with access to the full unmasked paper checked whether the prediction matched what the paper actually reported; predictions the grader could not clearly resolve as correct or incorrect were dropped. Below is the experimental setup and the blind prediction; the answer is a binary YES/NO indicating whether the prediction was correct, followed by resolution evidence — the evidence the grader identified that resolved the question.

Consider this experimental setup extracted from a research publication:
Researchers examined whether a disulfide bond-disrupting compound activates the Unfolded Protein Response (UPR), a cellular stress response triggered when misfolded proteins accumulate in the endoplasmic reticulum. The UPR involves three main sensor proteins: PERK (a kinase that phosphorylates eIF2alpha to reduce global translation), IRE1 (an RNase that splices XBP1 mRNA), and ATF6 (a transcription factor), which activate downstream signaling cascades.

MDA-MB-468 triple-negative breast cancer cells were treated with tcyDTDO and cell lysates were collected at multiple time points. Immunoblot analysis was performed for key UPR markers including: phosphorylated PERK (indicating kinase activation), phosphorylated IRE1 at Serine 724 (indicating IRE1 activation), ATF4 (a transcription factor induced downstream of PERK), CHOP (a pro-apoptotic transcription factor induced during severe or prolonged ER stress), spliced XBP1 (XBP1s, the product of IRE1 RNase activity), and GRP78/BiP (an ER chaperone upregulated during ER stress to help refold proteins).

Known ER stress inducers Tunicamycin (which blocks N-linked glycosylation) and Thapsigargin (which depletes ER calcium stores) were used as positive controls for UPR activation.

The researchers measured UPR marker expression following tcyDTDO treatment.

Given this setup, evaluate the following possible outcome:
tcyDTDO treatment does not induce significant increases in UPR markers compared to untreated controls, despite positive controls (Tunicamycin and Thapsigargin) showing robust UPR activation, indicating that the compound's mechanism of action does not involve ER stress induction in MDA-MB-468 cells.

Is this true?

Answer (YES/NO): NO